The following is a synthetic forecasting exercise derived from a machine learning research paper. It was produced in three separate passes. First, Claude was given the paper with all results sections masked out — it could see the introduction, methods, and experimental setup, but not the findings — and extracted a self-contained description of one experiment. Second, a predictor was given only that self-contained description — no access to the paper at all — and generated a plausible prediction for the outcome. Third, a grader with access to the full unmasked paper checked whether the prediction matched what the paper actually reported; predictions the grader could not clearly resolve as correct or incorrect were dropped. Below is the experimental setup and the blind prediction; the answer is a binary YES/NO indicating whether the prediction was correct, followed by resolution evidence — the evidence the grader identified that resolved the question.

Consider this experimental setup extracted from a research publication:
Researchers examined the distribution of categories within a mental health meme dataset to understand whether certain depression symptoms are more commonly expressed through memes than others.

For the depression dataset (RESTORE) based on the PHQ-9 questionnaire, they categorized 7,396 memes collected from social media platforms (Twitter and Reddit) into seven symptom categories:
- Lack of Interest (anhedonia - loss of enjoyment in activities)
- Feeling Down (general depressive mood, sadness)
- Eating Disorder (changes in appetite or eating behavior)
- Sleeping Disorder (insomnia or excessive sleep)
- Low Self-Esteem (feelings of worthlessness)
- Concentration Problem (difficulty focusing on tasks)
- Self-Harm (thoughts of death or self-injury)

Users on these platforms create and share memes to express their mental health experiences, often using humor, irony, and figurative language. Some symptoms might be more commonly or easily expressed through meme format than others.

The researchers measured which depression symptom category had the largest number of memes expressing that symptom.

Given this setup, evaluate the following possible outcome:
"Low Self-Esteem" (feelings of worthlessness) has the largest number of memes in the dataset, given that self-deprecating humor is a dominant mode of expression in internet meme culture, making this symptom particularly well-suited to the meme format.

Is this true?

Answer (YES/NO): NO